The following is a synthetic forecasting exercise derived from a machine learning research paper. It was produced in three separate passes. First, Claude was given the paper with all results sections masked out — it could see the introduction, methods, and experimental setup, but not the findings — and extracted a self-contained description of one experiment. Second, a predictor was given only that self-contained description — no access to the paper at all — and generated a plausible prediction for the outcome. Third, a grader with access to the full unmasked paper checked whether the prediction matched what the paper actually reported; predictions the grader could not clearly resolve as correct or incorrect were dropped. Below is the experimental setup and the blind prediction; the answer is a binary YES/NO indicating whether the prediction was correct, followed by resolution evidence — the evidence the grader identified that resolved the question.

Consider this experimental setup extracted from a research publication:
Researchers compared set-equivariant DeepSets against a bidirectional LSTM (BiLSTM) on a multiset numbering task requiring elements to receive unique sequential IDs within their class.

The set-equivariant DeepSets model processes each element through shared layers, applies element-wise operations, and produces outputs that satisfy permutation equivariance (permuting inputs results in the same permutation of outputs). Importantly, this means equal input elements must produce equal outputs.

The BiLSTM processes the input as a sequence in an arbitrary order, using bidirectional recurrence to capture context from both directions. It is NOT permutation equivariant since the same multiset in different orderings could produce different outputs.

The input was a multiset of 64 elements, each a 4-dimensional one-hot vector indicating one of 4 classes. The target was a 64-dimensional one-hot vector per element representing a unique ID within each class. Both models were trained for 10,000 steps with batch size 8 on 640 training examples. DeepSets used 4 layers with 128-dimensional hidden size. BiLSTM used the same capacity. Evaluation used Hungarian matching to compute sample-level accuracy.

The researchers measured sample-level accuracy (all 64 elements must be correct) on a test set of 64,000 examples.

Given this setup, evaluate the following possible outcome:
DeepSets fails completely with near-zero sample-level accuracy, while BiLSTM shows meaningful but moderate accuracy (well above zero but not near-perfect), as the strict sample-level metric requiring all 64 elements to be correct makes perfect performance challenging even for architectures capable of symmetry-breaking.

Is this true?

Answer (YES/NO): NO